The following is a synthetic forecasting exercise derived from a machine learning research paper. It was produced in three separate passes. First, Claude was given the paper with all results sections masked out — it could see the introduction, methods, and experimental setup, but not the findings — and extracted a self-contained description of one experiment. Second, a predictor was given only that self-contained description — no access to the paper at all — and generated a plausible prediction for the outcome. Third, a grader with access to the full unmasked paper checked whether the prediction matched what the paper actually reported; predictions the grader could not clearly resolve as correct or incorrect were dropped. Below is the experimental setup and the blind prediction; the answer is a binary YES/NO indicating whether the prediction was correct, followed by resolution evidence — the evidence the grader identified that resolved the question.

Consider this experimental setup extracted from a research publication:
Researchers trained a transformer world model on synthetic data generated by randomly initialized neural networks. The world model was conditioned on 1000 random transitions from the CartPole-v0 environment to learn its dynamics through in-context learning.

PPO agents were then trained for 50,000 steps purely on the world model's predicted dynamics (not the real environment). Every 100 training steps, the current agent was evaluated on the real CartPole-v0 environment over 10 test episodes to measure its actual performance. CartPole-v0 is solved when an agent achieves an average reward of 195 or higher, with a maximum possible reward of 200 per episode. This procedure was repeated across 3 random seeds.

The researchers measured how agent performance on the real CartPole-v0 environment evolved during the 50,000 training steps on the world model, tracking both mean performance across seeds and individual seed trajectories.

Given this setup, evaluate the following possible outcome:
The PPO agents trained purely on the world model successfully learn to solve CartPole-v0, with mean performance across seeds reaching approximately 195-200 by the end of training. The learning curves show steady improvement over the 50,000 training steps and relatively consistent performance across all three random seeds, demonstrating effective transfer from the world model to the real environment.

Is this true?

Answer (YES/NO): NO